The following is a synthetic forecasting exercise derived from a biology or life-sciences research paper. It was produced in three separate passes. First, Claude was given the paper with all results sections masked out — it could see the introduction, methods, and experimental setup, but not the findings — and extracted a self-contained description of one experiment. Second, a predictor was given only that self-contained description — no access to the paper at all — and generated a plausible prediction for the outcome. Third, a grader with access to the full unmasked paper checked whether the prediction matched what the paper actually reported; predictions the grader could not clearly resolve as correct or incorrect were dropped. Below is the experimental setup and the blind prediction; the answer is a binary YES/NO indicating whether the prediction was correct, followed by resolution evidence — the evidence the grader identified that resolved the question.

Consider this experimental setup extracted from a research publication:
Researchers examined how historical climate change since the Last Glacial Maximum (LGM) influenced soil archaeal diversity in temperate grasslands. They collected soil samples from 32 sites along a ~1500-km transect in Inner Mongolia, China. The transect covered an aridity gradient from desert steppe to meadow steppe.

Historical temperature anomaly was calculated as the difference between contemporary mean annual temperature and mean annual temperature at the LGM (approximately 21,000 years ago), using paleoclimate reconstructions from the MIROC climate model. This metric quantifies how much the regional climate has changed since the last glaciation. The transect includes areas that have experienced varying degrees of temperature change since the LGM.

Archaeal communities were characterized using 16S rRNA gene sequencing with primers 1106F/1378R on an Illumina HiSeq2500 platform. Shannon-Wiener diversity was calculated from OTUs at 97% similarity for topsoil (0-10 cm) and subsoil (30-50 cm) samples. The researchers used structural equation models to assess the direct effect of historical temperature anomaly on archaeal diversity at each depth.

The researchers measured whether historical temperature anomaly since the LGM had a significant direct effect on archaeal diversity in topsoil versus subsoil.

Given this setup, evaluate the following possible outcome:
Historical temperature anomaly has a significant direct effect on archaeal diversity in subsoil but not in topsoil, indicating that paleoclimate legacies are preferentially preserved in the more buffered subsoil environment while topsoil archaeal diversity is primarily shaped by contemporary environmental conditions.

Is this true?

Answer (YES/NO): NO